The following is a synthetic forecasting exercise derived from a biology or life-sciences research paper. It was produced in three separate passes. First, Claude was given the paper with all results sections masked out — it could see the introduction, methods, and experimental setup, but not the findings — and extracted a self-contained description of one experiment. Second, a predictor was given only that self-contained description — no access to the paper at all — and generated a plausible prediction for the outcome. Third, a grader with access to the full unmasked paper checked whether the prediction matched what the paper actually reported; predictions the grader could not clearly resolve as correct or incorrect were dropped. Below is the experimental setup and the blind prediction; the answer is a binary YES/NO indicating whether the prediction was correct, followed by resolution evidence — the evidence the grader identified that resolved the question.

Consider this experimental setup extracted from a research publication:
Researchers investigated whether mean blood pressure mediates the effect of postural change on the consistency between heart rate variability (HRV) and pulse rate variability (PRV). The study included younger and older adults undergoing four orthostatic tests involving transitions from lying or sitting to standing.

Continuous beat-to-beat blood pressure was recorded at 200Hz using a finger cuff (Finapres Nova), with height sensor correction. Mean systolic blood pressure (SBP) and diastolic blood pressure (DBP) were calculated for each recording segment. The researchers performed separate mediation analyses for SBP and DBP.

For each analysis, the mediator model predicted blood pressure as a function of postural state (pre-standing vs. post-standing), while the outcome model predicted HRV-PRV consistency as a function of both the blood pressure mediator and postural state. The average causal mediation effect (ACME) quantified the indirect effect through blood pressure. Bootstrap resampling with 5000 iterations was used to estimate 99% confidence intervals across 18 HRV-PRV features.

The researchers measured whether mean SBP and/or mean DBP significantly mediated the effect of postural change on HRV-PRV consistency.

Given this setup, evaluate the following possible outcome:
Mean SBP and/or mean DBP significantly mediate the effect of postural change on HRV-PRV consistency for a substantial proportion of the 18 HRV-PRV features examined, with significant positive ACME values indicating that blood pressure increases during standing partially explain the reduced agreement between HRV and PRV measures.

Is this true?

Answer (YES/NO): NO